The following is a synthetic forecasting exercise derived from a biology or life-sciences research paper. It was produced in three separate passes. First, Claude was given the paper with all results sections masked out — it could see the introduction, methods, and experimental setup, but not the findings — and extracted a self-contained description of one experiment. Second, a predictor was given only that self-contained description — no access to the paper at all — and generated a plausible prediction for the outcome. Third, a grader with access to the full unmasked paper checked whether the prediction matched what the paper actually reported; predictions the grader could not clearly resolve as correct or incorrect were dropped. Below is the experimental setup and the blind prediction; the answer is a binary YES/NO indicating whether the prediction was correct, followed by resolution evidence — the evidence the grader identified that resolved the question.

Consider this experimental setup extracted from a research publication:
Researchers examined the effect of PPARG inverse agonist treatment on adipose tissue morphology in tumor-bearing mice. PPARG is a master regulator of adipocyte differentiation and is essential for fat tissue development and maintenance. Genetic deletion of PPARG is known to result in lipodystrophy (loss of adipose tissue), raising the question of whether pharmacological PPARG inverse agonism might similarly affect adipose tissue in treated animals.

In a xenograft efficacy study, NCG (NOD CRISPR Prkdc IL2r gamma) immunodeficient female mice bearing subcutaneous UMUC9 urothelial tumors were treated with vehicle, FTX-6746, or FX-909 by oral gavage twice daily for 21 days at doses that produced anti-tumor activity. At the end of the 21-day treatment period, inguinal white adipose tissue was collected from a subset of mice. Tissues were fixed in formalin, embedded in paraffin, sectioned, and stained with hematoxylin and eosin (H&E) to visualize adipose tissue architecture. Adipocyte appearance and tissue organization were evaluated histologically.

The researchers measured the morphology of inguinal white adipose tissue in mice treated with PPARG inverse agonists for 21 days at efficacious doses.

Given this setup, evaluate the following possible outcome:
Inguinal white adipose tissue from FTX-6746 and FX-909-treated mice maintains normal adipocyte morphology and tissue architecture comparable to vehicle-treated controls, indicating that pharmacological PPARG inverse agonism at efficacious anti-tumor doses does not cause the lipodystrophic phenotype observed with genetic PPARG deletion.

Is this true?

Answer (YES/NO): NO